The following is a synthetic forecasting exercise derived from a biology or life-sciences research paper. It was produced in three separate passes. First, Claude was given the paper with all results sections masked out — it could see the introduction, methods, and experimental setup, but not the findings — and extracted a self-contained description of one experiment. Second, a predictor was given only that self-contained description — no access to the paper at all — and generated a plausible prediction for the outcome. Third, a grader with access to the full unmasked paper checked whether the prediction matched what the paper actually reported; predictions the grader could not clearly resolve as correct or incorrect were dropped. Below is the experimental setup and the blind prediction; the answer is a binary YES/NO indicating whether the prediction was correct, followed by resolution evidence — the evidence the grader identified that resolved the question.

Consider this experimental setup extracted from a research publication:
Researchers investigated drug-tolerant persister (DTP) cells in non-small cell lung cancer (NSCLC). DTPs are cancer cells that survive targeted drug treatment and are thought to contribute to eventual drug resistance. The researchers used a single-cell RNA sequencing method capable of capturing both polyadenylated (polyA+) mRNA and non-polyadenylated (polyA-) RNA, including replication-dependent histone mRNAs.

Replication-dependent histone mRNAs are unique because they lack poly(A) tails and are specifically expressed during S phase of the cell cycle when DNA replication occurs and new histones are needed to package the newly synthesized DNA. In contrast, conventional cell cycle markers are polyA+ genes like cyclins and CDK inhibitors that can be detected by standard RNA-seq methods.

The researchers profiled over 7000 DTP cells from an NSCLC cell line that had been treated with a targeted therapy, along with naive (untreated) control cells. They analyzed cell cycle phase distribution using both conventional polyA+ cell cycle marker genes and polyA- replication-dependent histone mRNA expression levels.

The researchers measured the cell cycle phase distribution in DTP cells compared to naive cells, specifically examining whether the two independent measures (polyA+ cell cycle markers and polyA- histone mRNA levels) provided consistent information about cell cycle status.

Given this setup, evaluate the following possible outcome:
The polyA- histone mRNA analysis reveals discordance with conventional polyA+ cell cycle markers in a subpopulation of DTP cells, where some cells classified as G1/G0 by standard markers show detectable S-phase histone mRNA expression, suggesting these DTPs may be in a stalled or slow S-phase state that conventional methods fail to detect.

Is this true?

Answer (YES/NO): NO